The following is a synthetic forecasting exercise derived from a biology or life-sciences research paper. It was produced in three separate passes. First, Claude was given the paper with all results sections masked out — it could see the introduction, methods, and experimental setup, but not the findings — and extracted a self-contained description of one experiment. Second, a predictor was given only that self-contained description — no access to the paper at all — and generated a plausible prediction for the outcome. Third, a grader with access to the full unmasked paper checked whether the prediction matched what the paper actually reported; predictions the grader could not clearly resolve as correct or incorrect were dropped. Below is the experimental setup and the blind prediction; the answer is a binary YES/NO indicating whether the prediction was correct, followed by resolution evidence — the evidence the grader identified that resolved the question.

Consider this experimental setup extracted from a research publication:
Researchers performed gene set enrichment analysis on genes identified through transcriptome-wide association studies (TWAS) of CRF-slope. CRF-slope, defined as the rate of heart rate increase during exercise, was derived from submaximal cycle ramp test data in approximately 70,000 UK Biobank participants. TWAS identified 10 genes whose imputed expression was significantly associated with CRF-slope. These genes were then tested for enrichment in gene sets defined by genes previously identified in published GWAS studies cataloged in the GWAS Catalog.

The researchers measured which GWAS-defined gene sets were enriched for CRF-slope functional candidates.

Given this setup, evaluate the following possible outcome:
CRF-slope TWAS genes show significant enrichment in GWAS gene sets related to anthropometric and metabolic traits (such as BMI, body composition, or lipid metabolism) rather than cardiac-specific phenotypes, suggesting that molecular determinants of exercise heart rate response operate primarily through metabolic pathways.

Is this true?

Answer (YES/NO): NO